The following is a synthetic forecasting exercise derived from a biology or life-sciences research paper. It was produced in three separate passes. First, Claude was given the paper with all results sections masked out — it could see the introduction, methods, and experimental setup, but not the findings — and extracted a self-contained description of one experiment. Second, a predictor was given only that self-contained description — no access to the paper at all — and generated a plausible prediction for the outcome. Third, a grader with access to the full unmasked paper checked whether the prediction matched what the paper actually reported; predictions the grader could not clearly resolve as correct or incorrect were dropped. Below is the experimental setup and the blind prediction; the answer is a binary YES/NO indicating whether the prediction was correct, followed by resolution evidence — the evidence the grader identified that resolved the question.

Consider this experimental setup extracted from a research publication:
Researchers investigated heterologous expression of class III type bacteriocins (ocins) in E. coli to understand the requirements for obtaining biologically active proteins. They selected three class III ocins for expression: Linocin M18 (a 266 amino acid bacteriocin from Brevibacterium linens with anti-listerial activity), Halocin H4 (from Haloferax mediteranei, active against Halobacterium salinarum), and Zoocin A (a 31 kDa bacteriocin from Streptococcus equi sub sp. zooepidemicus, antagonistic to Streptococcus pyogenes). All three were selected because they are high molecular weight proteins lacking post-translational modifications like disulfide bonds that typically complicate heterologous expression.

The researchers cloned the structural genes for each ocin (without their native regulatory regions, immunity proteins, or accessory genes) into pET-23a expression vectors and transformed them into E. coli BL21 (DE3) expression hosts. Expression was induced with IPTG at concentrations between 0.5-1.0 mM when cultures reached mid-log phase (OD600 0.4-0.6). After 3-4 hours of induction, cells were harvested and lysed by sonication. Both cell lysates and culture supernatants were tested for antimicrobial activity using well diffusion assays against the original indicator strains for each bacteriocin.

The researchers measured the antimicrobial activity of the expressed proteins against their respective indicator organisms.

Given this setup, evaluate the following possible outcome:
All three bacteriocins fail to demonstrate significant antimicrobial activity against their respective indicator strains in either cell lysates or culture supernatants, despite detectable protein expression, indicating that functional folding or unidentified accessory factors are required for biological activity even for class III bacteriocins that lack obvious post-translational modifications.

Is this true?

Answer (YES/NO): NO